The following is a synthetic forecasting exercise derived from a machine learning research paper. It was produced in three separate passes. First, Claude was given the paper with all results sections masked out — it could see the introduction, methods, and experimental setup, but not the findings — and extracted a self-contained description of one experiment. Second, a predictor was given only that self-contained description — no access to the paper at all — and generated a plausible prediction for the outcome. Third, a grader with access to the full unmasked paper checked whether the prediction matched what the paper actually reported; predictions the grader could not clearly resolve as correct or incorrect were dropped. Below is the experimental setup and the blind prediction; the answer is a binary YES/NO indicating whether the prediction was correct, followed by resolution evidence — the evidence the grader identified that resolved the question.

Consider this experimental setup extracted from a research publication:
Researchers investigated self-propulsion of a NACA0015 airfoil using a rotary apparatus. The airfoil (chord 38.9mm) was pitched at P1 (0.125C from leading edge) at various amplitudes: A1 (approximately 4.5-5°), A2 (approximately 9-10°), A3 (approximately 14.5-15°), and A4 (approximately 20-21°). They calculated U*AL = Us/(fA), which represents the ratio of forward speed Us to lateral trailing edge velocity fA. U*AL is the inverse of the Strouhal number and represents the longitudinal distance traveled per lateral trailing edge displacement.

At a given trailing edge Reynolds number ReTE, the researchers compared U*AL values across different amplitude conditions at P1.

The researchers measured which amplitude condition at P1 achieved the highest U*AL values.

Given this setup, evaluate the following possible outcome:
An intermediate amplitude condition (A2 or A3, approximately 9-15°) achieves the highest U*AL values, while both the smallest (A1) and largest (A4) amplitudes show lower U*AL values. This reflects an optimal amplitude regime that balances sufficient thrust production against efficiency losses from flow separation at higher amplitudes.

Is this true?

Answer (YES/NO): YES